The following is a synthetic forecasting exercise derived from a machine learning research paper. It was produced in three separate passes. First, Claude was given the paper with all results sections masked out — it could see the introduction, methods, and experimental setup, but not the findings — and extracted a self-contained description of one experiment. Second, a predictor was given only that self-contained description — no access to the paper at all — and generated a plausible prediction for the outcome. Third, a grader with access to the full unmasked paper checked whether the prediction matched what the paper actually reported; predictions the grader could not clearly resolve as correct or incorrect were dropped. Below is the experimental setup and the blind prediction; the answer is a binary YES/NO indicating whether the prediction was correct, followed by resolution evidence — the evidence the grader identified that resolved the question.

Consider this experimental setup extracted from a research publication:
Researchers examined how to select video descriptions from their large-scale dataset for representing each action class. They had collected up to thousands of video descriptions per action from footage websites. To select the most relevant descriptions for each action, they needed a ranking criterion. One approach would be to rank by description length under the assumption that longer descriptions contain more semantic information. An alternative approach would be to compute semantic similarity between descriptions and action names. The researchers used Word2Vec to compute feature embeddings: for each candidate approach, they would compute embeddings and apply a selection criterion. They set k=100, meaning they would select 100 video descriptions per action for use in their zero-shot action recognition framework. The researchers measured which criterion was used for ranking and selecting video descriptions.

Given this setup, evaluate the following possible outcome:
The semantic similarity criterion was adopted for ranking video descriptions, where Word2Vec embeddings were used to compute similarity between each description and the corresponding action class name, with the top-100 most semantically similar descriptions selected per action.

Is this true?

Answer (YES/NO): YES